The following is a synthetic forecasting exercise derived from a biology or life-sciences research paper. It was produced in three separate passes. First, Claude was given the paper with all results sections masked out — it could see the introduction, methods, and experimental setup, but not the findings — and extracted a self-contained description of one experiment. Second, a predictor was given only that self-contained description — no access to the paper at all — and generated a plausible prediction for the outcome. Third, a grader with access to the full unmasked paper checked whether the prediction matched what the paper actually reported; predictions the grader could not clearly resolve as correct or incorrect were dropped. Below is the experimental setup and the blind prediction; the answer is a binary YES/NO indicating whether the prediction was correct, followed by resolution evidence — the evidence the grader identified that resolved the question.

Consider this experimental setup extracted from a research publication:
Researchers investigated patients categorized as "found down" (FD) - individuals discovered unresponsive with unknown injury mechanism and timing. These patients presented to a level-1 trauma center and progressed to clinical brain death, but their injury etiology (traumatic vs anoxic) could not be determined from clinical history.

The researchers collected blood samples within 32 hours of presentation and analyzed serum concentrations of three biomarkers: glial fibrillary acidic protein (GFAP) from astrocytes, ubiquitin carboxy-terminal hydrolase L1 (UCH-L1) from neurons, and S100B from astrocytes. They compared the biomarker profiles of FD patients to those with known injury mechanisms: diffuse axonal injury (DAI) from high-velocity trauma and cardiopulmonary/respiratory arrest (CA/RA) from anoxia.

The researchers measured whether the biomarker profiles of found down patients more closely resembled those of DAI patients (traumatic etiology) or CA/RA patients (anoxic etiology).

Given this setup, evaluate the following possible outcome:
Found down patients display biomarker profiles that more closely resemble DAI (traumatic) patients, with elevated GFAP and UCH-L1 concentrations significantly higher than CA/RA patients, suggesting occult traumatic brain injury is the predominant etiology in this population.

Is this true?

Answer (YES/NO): NO